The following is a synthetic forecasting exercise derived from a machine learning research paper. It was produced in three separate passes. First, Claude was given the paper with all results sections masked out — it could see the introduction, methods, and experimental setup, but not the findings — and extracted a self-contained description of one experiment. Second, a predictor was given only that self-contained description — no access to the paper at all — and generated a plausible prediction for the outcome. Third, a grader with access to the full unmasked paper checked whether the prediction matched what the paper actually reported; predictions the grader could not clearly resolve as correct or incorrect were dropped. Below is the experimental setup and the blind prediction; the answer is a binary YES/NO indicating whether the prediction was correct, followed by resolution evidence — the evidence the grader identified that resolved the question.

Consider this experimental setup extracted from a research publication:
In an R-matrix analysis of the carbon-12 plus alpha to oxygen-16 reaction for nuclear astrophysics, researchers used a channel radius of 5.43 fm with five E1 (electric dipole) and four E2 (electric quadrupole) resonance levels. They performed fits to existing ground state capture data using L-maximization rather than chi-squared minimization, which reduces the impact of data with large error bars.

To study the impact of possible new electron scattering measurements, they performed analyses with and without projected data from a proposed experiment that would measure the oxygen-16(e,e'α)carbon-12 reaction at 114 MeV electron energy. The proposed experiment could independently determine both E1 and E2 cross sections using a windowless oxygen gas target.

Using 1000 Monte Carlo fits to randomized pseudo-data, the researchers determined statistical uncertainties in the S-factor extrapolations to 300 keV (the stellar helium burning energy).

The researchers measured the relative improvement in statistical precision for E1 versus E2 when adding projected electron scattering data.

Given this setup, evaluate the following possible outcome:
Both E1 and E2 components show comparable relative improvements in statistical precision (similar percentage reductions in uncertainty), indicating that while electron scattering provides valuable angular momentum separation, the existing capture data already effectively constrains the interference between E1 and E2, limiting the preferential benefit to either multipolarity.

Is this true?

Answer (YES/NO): NO